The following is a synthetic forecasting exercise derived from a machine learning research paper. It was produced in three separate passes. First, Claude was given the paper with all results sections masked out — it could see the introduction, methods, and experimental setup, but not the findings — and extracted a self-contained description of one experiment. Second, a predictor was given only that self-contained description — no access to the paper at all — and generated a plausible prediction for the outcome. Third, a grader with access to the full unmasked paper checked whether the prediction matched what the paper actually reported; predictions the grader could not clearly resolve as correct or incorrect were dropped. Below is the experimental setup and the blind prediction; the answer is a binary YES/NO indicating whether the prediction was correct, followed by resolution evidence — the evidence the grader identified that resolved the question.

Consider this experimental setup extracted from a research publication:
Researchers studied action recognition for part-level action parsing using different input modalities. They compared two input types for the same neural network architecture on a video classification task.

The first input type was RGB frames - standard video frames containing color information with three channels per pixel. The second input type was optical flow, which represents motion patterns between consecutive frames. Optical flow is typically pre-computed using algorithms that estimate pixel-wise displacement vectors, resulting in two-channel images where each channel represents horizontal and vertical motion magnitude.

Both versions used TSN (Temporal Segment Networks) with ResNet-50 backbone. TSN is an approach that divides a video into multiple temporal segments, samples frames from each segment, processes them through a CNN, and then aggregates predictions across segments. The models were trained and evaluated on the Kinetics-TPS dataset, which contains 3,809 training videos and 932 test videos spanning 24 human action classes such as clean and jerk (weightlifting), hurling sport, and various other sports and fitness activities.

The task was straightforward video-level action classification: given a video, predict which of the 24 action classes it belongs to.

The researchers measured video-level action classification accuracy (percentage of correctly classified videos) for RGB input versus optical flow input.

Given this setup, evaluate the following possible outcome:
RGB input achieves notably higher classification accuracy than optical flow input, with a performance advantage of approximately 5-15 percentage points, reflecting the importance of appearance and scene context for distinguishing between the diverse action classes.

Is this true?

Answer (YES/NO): NO